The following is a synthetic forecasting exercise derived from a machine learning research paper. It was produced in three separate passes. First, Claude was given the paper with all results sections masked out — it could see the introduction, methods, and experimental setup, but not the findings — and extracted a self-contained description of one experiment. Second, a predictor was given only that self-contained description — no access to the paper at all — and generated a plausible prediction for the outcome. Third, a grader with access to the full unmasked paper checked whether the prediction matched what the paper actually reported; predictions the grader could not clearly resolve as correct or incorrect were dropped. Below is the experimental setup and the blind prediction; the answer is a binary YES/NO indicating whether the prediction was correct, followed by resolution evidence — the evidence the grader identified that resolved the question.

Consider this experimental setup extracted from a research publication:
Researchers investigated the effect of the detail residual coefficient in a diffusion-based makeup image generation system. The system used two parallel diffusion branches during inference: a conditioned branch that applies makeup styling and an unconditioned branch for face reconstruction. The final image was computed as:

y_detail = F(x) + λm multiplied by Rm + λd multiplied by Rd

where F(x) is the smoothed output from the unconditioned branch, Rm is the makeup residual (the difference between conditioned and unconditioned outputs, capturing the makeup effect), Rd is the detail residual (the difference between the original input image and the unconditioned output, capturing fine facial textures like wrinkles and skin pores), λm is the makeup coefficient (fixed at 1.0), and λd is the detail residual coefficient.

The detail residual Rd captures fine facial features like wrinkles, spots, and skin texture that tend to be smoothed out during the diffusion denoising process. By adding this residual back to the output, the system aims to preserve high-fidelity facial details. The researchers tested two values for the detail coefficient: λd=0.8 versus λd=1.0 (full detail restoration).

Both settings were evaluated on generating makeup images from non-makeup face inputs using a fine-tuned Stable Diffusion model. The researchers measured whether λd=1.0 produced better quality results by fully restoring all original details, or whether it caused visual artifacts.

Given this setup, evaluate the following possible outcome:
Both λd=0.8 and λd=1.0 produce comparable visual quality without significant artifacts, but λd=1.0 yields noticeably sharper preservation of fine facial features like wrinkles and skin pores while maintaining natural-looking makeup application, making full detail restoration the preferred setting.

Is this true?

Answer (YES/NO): NO